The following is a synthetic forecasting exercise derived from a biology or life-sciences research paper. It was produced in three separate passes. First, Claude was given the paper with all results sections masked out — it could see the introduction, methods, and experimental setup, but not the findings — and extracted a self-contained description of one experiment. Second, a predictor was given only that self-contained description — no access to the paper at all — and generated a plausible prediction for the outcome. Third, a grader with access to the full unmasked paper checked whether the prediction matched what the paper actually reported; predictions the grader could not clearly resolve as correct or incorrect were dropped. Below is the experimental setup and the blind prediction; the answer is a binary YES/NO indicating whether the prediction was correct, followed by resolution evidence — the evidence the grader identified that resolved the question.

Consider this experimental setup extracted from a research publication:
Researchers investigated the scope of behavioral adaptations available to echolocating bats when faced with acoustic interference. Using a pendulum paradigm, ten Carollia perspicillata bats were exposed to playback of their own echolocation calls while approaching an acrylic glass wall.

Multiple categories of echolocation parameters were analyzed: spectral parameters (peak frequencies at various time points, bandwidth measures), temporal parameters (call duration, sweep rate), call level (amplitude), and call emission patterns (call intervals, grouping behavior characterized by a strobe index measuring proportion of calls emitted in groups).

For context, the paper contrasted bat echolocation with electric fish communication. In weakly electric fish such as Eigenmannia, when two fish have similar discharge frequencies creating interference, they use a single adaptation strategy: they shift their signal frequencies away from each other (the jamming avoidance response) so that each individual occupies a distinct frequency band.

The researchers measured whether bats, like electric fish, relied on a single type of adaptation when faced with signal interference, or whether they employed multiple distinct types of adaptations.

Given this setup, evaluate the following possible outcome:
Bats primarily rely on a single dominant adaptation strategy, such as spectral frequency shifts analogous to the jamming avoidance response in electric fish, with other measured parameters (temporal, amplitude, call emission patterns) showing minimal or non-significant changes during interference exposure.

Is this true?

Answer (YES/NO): NO